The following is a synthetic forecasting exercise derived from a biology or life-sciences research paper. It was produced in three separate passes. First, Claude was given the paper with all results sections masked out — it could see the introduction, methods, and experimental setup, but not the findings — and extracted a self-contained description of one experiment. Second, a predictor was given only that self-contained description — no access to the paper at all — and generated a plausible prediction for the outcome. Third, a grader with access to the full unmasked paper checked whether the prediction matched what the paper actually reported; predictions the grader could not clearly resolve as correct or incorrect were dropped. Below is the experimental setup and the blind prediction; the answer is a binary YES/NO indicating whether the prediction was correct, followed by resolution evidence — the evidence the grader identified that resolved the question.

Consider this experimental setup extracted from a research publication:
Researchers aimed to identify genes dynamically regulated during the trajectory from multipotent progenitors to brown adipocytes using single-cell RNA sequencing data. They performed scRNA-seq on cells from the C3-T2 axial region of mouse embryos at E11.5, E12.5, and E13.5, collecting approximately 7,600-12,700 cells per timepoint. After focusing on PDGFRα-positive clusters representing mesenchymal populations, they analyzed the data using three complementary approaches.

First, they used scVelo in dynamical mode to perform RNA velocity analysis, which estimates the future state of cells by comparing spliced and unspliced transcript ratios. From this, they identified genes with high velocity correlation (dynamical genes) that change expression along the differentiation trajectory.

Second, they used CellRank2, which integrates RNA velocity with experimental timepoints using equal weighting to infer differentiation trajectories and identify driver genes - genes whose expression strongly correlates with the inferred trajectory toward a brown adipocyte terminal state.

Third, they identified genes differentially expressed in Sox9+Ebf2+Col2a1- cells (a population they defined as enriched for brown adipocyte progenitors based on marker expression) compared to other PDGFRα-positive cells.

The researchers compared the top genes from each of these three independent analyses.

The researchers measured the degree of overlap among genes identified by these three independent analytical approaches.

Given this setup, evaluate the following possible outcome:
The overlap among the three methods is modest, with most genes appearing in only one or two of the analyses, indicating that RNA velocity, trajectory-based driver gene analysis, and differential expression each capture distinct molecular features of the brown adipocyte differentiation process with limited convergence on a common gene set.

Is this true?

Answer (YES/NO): NO